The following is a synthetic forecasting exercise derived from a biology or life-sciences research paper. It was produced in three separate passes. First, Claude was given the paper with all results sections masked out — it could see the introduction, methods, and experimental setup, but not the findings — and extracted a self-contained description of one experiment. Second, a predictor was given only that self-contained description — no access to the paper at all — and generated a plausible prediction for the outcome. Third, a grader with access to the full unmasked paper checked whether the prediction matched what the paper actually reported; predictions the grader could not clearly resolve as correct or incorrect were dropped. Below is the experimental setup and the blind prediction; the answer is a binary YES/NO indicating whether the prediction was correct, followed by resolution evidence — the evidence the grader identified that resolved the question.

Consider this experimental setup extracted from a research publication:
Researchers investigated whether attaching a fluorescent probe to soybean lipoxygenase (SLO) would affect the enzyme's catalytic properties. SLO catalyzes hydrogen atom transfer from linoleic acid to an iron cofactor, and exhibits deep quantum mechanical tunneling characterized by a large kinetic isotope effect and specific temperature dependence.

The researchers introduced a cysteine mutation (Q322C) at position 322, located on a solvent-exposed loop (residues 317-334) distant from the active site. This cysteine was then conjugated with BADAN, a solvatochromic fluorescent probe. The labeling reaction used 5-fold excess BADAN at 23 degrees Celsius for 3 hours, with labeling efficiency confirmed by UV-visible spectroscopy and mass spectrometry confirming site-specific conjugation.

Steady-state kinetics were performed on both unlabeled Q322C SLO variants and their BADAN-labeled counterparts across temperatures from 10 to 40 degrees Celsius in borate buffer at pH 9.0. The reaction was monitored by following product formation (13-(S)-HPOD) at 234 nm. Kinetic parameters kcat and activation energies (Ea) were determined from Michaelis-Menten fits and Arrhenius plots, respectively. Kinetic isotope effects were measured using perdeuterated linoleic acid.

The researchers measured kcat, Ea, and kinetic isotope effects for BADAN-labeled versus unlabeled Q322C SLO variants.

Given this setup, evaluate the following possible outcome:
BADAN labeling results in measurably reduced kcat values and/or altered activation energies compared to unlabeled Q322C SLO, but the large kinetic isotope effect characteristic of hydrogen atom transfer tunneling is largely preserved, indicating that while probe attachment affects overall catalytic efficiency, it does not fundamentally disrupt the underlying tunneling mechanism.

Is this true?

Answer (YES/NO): NO